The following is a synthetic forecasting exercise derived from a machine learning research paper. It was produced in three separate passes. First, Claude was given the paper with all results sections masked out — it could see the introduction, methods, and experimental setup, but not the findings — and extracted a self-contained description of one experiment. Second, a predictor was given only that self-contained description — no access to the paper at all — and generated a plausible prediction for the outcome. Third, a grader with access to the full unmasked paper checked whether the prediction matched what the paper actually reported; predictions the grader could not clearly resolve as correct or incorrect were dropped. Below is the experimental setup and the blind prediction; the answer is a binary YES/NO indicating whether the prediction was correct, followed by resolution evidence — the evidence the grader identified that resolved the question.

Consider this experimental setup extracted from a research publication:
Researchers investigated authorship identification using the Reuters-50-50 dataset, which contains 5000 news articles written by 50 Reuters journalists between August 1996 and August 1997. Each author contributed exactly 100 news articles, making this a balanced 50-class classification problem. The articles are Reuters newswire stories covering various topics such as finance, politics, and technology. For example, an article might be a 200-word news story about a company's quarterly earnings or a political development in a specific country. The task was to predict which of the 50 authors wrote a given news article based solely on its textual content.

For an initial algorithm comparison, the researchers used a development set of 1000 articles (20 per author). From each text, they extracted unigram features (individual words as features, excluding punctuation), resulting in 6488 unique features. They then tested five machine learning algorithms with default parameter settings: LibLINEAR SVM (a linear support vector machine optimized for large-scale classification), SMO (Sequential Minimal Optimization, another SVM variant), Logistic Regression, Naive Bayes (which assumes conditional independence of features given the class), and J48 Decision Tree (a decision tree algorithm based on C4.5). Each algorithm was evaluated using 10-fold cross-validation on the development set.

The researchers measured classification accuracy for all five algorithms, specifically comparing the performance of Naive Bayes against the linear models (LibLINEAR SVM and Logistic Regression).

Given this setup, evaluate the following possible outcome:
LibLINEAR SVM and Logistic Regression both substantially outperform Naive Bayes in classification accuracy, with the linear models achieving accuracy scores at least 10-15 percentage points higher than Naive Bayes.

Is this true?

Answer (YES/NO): YES